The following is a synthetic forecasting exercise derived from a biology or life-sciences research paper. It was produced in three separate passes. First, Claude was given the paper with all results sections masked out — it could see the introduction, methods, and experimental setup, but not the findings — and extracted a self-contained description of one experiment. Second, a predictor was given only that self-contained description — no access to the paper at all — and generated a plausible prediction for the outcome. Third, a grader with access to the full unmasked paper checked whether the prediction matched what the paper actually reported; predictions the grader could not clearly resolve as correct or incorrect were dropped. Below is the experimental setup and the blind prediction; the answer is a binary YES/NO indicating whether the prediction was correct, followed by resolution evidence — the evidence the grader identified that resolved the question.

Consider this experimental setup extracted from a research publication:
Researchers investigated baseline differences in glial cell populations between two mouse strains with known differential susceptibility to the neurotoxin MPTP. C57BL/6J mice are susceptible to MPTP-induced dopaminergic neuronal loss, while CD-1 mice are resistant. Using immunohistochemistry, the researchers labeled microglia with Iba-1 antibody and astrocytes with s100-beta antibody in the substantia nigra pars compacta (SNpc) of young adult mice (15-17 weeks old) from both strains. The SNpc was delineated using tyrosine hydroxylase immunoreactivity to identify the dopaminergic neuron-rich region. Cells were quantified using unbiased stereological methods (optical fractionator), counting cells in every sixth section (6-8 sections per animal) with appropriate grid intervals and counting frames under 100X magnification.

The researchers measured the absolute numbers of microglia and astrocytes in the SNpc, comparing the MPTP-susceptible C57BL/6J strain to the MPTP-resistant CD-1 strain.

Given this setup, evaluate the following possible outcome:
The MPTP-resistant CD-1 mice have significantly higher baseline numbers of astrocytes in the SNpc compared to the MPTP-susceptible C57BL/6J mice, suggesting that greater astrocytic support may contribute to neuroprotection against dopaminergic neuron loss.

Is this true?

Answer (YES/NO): NO